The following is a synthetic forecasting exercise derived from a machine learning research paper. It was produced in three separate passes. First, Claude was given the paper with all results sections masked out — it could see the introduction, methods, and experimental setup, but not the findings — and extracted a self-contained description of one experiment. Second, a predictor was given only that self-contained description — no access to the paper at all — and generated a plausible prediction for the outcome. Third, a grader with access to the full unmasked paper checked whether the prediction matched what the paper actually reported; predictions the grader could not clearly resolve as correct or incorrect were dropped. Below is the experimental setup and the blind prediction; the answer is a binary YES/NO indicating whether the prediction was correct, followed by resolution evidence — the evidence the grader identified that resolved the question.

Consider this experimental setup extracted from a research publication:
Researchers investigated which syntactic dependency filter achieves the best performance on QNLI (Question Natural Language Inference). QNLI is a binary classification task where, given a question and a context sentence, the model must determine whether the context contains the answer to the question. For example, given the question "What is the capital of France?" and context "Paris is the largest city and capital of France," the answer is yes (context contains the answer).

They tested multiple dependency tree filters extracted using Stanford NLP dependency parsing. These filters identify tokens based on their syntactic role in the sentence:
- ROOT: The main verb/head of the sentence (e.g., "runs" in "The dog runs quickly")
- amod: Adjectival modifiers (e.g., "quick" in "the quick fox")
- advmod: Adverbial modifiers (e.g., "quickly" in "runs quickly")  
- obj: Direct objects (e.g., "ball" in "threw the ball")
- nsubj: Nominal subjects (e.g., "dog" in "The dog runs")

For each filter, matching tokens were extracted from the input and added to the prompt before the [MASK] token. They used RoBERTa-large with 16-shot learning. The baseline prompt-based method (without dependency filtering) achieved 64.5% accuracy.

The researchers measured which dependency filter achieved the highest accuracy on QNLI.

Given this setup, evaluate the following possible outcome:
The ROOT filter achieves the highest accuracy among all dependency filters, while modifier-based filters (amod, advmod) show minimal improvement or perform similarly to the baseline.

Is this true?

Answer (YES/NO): NO